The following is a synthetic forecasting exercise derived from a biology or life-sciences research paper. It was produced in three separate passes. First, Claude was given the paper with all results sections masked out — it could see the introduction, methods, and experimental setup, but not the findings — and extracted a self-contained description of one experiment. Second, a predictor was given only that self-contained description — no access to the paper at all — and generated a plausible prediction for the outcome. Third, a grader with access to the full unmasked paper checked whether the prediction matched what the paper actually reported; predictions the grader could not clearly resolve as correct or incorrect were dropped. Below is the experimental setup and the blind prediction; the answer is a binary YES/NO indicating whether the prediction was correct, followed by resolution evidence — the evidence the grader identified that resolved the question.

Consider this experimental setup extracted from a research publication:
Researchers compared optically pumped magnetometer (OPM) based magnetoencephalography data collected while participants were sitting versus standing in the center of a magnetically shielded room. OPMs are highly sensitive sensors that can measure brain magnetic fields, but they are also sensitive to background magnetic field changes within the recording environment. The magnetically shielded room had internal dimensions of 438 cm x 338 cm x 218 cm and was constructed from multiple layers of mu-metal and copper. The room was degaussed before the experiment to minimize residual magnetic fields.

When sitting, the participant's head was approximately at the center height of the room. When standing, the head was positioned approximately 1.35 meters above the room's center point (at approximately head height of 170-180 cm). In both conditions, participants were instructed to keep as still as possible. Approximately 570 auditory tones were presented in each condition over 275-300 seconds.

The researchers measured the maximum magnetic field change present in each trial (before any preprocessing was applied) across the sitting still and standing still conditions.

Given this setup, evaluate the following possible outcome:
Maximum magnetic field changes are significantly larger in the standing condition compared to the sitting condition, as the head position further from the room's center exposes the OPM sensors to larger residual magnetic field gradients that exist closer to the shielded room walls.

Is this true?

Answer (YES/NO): YES